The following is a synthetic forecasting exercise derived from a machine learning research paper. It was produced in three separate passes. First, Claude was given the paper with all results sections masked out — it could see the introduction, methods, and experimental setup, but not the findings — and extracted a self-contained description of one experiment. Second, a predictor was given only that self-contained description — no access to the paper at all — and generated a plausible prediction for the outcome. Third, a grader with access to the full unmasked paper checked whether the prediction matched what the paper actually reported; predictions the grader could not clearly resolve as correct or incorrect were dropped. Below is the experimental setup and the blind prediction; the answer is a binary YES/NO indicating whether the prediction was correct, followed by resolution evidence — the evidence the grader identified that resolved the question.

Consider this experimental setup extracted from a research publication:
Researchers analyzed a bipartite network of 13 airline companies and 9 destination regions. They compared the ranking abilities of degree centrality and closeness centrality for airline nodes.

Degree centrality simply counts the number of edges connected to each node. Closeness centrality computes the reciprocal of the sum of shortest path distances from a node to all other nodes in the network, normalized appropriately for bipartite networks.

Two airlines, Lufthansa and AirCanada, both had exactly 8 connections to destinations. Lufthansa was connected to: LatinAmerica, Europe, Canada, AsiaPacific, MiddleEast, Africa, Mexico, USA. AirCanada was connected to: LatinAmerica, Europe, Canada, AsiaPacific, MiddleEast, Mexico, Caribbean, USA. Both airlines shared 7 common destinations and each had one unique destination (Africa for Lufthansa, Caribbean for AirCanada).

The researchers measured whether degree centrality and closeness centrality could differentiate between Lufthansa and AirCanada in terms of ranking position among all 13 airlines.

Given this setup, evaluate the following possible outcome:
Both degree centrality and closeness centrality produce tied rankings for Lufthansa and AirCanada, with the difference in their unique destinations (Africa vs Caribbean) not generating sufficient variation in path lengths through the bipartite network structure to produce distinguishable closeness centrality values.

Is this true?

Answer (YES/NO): YES